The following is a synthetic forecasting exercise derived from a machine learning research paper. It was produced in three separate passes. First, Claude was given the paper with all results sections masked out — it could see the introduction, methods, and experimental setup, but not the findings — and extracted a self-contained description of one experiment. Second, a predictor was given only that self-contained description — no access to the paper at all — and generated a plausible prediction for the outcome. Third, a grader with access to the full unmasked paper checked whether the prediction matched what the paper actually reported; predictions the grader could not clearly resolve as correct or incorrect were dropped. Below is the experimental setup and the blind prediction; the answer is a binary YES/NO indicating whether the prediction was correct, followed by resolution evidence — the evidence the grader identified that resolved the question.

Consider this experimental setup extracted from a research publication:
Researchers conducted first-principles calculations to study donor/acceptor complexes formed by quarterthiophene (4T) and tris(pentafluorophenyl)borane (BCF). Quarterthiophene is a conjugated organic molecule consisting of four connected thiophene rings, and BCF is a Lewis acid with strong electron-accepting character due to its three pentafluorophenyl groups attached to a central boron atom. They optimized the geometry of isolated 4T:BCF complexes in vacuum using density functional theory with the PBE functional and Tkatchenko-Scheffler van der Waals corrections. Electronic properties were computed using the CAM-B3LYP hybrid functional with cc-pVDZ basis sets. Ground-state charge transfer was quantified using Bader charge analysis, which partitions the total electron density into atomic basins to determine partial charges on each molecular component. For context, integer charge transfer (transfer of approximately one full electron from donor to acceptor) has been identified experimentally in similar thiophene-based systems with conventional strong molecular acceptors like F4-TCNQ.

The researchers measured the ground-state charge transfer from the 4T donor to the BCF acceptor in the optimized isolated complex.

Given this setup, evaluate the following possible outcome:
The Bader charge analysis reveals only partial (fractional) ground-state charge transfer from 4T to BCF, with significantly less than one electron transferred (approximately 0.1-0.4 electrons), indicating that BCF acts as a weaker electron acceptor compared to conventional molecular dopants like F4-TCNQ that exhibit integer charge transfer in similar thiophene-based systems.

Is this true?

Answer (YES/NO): NO